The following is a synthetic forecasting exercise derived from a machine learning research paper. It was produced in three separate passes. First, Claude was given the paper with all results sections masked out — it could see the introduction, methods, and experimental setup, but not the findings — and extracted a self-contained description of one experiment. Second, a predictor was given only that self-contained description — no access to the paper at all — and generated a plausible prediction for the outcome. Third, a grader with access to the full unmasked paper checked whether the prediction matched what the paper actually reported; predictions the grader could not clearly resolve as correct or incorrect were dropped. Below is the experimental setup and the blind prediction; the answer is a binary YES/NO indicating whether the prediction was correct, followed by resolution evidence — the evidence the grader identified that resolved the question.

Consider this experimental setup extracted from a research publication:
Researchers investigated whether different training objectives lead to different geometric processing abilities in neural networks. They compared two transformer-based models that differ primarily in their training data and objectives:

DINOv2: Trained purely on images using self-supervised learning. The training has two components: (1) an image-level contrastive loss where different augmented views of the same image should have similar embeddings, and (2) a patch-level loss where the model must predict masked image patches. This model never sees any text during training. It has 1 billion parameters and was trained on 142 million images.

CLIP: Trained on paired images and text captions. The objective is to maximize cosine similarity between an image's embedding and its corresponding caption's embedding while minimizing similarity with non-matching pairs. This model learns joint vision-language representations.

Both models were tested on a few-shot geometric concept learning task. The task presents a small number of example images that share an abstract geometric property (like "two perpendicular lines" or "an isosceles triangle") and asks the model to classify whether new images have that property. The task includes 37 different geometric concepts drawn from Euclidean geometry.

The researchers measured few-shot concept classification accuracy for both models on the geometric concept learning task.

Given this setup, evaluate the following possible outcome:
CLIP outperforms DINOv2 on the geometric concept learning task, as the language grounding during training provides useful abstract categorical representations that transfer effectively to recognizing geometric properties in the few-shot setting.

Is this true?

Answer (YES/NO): YES